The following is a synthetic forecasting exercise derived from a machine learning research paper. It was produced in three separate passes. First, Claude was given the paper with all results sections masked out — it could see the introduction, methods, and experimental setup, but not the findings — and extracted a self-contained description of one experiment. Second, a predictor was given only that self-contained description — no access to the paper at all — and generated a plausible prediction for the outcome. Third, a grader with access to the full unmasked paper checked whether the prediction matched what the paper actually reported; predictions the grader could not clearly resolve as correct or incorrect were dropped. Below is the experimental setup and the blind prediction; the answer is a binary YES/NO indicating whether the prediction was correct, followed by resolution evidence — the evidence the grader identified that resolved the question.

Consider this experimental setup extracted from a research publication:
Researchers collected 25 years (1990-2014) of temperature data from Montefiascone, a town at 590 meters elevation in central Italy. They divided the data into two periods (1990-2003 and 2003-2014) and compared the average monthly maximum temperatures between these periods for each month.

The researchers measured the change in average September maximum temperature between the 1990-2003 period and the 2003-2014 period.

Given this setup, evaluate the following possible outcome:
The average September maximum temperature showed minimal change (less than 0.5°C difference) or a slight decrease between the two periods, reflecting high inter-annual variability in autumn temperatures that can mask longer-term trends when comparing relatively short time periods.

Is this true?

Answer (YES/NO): NO